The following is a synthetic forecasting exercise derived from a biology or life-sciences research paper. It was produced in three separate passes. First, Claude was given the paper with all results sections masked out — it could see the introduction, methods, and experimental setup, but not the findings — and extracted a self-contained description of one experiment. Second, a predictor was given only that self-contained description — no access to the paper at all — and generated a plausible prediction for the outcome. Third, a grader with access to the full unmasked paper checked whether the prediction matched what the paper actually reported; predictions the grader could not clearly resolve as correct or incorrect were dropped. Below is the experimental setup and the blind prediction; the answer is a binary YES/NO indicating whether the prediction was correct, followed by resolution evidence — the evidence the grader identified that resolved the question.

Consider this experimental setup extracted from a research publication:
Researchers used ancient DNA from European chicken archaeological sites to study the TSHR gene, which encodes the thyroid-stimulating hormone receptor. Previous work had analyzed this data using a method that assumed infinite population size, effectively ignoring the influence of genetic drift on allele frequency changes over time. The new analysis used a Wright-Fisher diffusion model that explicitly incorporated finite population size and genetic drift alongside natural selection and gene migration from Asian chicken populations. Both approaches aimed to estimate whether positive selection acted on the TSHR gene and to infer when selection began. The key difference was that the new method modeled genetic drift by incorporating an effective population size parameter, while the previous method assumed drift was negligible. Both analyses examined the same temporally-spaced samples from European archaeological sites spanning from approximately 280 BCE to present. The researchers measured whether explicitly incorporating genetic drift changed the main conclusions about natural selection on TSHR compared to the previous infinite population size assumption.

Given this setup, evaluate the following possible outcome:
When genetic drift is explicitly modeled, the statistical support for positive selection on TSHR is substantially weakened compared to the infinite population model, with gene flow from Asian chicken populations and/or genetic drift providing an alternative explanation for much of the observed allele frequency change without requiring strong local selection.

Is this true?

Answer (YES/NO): NO